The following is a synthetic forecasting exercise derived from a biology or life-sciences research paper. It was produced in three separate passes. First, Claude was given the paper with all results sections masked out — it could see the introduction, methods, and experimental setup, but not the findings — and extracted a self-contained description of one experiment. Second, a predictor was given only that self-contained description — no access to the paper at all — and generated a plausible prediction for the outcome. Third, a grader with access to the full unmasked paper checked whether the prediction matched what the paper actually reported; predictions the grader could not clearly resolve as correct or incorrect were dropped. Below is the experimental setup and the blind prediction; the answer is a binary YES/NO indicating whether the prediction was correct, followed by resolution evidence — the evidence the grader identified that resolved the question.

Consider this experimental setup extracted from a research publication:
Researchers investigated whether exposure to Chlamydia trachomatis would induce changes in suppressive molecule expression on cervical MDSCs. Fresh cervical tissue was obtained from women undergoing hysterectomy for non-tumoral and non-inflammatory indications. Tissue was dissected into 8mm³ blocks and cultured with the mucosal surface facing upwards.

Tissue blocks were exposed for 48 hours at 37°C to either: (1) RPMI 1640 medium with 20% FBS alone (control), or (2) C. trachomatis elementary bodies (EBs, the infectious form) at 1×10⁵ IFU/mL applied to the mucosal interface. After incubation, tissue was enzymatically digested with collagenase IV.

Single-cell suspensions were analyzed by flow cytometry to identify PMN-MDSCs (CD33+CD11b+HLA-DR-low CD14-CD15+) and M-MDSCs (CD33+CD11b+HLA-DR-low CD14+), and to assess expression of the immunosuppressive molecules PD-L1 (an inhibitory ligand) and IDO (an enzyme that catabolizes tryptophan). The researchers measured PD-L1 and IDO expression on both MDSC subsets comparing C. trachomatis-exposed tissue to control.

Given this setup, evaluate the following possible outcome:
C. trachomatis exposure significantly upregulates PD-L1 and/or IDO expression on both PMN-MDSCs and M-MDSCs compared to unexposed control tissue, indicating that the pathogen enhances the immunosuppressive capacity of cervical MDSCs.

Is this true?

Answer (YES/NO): YES